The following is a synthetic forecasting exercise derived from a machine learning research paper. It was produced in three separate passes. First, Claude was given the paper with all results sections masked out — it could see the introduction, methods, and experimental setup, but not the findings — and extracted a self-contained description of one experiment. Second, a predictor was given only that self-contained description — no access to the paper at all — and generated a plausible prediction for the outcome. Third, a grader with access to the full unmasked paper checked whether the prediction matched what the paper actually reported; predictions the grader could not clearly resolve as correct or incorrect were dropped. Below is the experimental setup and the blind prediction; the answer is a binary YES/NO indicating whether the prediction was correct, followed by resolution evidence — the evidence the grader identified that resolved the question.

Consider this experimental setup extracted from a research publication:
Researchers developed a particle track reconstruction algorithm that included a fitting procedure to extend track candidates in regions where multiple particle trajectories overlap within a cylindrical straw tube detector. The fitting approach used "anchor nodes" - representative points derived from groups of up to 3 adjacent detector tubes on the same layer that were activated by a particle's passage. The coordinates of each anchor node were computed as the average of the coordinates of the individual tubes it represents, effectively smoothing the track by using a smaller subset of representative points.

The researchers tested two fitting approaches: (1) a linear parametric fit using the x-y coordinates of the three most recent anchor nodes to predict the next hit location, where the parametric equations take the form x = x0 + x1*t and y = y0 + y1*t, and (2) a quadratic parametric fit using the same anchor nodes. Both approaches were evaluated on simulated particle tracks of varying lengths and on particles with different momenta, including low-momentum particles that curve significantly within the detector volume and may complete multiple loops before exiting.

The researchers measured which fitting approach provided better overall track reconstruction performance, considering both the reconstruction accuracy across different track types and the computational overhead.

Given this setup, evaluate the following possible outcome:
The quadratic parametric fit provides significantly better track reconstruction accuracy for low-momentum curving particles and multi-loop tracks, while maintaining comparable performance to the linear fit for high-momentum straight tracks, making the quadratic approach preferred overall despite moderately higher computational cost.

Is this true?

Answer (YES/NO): NO